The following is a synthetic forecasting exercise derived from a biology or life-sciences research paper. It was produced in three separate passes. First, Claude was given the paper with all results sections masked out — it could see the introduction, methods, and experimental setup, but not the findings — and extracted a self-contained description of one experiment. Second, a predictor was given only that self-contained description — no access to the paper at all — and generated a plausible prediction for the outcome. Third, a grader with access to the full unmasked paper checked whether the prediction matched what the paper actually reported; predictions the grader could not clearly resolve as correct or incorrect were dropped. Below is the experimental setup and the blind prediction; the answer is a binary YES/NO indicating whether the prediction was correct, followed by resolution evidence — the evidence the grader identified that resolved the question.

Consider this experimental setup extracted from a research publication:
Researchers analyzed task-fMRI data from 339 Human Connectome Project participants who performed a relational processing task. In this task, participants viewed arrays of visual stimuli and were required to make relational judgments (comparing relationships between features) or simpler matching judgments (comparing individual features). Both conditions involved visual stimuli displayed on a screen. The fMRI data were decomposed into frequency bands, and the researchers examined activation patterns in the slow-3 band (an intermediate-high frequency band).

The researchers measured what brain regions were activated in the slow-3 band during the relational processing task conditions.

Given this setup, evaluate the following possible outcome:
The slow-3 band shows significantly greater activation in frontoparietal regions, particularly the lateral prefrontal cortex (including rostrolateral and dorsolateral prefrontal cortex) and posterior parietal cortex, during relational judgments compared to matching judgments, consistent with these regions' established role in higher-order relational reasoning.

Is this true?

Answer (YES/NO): NO